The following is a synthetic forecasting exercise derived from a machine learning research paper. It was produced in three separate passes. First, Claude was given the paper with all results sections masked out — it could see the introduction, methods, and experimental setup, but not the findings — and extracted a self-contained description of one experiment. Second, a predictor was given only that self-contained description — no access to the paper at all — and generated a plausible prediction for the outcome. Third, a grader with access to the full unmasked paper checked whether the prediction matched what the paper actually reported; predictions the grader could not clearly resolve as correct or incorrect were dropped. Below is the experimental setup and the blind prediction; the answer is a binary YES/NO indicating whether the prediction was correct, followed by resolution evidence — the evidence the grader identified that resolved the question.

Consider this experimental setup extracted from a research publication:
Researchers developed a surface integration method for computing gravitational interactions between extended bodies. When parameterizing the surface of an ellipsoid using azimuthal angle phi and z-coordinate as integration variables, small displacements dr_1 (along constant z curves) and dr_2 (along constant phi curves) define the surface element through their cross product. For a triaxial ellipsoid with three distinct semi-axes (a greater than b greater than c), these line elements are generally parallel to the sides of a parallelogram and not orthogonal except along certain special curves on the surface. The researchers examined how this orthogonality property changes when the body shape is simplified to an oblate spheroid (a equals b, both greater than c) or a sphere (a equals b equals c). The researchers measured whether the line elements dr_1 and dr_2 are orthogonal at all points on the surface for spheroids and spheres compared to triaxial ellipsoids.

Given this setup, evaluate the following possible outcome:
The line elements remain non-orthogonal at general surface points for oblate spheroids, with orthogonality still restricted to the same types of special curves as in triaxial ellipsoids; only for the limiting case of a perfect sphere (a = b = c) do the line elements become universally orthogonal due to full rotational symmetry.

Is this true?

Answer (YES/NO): NO